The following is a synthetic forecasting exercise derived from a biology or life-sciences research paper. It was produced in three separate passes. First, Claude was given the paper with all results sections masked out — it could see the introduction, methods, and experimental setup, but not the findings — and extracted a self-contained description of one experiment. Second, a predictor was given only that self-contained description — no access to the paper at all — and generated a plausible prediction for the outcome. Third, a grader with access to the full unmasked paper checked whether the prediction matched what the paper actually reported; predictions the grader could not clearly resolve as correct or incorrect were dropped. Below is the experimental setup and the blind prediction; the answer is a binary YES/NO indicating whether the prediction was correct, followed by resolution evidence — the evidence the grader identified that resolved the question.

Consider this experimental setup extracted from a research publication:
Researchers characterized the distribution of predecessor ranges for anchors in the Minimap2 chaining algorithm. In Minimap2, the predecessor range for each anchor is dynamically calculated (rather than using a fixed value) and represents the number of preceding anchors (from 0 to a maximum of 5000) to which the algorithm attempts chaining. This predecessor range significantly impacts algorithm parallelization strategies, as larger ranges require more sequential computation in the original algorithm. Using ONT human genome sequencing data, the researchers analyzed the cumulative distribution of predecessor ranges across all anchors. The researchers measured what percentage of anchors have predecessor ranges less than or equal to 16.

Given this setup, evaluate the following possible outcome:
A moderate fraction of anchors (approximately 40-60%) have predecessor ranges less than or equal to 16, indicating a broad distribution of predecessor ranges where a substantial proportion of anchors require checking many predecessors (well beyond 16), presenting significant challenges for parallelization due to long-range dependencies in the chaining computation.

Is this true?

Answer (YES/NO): NO